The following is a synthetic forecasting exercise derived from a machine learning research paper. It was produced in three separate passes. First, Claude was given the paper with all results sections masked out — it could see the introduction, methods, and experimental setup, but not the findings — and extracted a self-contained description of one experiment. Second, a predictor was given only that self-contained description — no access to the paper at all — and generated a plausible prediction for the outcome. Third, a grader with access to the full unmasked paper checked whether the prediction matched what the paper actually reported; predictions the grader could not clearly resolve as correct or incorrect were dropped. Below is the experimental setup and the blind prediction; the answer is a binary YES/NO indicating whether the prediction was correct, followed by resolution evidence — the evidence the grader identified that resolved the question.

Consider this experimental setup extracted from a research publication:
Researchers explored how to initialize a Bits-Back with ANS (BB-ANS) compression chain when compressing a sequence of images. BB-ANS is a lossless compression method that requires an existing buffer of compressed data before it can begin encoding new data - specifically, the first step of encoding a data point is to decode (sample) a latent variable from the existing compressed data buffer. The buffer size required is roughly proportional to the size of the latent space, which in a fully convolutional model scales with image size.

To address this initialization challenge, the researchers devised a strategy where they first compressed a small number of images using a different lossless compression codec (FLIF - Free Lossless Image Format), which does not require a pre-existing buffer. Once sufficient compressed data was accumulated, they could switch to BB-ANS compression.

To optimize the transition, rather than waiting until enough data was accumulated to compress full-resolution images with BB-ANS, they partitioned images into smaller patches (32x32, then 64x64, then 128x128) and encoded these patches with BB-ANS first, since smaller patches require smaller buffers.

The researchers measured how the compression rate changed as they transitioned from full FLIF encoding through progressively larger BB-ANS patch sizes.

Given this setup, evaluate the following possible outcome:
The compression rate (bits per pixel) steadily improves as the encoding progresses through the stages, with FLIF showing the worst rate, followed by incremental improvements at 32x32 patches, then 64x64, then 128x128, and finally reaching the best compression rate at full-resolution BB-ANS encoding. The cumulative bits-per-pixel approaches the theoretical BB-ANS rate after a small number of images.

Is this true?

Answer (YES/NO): YES